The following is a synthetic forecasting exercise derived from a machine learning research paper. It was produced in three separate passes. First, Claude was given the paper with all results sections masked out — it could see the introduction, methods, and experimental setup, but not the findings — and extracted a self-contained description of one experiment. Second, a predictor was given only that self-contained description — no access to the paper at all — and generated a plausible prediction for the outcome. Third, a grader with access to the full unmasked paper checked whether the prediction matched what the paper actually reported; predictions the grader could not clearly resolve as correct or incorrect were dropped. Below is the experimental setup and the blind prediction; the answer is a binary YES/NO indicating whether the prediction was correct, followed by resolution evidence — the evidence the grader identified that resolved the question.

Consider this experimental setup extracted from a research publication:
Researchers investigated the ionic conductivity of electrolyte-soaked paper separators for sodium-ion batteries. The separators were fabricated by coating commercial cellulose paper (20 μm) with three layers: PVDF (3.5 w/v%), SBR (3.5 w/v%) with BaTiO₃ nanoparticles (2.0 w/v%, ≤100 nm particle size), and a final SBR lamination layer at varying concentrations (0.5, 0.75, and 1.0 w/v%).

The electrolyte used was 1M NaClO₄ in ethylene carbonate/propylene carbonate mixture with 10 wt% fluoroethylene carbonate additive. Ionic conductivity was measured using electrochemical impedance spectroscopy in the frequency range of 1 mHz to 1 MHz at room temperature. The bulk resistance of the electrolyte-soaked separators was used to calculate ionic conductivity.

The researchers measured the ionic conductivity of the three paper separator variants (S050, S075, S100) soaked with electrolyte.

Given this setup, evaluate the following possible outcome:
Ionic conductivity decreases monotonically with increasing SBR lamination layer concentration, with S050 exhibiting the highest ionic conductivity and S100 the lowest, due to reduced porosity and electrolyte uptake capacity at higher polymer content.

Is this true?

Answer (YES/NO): NO